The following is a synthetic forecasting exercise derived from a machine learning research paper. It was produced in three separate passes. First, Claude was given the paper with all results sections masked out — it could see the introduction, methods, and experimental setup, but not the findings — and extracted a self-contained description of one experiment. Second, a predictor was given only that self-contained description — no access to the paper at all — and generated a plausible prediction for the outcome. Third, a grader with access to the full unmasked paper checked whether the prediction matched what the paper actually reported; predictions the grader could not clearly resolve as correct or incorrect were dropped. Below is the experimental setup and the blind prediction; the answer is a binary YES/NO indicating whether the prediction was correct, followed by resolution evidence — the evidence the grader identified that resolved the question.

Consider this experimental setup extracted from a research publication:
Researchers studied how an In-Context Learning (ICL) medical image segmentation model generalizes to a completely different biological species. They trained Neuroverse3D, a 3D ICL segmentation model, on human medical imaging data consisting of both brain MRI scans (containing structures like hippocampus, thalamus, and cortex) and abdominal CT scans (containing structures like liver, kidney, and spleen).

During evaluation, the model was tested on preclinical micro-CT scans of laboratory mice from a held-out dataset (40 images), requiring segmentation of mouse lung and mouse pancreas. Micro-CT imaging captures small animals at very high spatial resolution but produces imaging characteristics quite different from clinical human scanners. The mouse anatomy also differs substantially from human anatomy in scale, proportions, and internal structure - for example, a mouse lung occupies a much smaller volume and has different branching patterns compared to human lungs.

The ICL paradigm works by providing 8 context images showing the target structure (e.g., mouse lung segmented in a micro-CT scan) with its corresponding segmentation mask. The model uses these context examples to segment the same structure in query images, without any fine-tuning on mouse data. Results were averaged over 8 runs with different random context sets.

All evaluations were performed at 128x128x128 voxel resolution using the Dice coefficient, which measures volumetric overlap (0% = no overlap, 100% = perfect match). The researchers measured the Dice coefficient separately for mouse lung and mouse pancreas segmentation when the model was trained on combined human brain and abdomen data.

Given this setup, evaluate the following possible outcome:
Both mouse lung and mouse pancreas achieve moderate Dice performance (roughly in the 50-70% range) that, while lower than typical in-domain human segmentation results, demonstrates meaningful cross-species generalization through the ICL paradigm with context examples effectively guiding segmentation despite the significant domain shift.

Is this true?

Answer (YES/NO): NO